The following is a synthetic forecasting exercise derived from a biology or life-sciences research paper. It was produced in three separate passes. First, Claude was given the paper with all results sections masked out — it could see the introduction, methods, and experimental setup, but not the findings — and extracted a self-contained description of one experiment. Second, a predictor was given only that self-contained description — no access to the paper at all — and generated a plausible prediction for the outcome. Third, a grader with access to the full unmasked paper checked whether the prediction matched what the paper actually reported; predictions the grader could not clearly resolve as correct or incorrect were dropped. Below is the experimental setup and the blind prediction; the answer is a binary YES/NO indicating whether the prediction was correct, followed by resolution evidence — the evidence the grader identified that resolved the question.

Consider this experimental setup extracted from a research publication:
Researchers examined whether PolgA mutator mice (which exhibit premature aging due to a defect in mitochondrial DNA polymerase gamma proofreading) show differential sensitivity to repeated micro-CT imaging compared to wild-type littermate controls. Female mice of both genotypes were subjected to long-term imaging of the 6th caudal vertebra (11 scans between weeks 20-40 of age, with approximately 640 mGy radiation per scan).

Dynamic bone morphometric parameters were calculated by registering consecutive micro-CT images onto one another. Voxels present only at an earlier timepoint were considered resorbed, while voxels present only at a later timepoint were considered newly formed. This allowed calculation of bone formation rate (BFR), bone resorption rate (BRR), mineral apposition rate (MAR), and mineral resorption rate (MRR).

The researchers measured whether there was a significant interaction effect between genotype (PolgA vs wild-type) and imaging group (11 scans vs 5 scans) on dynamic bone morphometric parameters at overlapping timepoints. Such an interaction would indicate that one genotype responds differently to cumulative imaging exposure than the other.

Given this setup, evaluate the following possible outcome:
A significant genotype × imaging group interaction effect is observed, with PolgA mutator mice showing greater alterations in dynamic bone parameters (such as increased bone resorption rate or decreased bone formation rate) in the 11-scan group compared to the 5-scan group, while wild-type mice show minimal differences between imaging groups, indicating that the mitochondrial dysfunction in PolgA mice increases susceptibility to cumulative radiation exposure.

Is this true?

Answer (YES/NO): NO